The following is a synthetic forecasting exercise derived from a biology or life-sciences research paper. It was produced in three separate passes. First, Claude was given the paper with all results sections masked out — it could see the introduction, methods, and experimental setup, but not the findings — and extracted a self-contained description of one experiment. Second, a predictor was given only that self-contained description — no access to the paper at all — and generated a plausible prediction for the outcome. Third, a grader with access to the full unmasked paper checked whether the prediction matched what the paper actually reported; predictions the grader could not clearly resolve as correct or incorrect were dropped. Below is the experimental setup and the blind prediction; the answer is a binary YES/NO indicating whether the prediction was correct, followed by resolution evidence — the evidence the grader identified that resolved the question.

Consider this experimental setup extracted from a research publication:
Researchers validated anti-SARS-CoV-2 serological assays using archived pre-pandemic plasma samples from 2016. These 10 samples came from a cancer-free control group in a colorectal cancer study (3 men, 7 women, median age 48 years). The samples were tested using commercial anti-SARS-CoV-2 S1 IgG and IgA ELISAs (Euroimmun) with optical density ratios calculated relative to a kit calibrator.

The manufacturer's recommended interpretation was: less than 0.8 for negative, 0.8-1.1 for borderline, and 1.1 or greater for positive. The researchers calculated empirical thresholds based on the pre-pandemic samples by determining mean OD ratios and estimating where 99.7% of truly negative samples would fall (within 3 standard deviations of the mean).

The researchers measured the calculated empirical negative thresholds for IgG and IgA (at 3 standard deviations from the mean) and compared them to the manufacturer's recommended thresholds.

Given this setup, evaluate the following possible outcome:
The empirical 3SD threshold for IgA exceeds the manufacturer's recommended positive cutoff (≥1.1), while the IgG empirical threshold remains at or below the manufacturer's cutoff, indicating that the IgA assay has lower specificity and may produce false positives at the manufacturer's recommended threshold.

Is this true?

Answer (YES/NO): NO